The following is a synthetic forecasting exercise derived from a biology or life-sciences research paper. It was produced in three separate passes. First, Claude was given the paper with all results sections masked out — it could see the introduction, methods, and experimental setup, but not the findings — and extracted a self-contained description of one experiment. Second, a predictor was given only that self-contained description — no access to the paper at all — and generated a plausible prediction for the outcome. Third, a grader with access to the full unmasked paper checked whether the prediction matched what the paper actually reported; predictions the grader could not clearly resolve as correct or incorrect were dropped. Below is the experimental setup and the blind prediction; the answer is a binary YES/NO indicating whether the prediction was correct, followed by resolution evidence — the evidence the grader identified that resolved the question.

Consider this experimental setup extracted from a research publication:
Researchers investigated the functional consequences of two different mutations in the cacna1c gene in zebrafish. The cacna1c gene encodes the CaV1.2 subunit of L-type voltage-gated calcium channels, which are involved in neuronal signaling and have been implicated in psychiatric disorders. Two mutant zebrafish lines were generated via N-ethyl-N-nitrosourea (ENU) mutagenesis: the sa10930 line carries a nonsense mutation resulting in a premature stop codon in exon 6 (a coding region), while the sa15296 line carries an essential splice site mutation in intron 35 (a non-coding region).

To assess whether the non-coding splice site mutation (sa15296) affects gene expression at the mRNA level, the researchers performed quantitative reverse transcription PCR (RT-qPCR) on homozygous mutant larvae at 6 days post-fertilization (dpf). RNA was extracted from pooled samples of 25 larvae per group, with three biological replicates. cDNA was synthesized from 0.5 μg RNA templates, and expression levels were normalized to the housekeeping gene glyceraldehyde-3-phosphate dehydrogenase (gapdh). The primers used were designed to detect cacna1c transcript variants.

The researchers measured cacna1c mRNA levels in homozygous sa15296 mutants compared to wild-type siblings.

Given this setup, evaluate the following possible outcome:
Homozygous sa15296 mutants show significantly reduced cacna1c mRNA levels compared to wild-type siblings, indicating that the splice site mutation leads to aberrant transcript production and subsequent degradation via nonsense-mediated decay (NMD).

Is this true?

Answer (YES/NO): YES